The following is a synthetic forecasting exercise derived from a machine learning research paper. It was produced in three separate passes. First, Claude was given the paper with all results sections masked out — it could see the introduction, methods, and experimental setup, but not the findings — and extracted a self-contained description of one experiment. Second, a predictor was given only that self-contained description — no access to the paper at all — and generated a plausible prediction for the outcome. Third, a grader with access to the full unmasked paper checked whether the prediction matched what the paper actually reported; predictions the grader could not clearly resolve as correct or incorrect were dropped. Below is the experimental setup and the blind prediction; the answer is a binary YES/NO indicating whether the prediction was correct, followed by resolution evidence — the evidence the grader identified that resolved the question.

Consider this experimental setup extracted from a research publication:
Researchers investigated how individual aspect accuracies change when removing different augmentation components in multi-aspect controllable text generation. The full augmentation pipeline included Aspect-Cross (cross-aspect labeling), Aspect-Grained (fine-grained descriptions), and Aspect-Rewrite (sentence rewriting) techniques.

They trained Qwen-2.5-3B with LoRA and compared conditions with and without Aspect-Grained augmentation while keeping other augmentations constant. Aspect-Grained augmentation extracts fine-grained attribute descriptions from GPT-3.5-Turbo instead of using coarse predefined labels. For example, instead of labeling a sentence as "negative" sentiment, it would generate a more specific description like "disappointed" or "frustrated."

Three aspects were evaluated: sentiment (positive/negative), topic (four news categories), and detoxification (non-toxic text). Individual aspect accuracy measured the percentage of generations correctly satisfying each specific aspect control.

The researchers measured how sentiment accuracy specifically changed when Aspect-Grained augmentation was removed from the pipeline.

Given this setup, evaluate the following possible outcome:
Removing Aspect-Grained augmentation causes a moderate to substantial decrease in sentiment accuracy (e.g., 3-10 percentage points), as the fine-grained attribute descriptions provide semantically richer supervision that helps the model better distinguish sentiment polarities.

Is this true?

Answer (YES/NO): NO